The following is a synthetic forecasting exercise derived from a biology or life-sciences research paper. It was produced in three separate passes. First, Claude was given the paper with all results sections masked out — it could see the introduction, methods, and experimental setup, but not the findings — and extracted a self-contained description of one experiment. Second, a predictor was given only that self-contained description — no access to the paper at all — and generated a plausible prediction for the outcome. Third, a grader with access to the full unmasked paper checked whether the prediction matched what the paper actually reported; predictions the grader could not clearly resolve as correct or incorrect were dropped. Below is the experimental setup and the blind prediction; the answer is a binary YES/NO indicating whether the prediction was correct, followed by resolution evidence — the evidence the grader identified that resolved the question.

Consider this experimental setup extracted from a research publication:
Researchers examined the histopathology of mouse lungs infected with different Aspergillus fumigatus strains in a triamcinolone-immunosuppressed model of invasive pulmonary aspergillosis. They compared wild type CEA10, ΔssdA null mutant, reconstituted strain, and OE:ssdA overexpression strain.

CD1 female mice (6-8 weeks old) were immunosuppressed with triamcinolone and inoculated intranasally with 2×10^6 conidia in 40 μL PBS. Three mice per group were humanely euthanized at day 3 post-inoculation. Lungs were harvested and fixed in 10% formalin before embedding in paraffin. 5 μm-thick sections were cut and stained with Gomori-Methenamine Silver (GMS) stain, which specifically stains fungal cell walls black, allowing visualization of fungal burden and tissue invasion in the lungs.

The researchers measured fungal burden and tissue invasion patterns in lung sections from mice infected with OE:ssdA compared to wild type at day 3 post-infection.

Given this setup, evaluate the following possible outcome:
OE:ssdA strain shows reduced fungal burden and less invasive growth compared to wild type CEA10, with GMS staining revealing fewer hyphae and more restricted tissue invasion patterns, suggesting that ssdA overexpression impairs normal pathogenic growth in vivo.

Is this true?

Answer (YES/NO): YES